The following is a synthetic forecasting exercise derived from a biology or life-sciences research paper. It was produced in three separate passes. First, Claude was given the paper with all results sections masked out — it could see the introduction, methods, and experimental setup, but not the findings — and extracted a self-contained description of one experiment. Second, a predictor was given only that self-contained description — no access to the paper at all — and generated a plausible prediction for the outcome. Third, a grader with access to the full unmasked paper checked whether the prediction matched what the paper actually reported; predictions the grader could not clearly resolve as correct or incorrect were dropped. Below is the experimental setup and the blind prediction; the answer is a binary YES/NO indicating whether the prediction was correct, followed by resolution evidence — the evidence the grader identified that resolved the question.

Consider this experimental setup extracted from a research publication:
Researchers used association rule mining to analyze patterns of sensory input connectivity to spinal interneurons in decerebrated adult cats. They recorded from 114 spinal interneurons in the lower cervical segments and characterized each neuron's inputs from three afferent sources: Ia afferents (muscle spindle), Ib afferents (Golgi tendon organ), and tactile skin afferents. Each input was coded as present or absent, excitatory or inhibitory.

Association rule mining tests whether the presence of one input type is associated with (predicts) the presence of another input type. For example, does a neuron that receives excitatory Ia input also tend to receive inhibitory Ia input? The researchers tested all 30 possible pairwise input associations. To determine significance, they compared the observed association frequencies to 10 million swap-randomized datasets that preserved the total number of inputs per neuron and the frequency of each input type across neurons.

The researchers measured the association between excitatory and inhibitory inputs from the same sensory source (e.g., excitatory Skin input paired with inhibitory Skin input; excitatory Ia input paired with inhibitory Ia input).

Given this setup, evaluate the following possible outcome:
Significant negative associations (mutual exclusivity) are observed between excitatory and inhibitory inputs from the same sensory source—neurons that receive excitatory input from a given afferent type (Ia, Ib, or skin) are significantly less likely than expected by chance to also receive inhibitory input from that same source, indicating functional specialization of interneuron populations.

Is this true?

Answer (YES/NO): NO